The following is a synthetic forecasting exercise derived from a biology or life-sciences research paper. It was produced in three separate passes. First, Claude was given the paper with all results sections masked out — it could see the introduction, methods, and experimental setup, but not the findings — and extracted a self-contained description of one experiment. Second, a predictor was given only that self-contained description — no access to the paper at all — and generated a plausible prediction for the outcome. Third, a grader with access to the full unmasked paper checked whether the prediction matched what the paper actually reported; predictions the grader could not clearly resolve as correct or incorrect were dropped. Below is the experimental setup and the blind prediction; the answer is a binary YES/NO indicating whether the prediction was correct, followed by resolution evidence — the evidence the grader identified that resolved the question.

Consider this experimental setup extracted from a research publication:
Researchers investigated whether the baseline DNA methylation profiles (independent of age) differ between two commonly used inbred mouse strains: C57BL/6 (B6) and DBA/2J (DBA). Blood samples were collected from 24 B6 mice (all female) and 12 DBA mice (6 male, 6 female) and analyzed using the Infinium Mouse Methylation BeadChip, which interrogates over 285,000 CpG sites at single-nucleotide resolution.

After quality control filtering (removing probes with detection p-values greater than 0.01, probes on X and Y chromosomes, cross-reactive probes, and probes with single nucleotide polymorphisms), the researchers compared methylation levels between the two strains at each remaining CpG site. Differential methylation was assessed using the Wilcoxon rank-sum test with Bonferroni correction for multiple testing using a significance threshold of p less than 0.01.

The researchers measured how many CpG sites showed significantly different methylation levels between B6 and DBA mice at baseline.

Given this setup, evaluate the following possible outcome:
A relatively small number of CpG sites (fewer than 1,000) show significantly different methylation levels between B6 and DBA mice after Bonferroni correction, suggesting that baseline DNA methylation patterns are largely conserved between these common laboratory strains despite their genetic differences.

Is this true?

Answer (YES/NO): NO